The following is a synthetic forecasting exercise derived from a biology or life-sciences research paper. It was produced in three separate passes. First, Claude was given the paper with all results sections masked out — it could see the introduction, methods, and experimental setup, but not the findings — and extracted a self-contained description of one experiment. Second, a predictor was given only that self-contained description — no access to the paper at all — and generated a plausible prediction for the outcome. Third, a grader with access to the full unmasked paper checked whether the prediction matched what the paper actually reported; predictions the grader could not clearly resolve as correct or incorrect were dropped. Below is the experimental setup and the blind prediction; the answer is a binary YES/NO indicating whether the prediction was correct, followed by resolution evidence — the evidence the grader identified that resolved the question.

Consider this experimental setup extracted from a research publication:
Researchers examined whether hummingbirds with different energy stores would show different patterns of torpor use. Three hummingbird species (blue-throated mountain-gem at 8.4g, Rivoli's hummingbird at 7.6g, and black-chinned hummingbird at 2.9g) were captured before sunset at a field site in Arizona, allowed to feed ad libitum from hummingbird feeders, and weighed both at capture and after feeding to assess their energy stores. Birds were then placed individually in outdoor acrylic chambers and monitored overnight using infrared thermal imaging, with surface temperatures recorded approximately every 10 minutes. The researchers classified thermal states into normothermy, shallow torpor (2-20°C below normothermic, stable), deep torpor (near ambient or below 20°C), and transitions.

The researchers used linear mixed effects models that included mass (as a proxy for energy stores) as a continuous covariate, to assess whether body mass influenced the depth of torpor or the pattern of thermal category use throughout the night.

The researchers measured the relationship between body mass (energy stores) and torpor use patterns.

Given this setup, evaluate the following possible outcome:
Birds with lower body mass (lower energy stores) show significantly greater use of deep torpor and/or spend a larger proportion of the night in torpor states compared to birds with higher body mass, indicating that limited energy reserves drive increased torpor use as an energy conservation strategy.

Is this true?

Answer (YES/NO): NO